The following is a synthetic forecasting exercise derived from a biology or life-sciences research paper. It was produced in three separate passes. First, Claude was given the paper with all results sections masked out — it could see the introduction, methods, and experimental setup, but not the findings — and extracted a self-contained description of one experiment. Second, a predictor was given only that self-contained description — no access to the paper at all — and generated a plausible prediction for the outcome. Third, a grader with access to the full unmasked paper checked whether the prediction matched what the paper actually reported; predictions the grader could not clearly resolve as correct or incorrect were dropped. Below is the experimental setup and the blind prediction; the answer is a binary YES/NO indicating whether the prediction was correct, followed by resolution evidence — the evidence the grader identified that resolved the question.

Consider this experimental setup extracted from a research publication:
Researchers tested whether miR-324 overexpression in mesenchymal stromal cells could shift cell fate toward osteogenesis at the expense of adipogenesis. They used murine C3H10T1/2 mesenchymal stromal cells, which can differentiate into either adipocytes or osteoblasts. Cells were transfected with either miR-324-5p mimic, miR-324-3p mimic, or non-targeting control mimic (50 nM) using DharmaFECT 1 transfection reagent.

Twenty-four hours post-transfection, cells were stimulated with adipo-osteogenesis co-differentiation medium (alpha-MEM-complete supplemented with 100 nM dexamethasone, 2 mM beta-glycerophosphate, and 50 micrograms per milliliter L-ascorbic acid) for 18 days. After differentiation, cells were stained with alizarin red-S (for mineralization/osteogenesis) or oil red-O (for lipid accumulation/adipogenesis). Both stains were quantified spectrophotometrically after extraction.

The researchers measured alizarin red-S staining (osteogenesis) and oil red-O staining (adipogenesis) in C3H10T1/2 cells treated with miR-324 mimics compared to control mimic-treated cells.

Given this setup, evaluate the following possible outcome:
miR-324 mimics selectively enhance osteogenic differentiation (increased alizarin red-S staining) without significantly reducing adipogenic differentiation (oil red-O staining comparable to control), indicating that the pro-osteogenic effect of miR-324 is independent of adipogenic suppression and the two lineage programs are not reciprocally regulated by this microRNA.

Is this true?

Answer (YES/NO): NO